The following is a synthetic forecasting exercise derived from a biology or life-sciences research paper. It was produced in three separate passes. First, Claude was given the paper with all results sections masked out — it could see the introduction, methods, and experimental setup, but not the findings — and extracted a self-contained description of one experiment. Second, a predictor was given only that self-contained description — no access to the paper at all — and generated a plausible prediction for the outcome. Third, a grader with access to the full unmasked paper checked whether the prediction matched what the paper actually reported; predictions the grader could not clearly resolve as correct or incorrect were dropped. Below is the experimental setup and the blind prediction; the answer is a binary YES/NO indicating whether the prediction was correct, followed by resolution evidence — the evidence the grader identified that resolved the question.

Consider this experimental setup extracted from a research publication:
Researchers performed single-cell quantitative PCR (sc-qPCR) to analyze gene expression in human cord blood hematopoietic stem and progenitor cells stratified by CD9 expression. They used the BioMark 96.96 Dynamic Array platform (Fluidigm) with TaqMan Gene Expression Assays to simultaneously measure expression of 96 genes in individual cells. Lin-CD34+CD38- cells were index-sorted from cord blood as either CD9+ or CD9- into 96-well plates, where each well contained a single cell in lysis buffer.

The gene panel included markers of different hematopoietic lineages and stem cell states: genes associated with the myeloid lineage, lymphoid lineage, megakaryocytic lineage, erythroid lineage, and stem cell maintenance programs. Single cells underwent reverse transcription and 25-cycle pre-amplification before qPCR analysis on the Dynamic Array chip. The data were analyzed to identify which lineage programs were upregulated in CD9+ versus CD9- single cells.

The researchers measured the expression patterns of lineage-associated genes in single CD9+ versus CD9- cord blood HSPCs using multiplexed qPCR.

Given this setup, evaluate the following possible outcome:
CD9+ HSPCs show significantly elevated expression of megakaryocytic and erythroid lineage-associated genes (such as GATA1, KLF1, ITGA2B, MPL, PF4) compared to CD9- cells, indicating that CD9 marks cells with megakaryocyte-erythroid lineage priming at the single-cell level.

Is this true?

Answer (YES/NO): NO